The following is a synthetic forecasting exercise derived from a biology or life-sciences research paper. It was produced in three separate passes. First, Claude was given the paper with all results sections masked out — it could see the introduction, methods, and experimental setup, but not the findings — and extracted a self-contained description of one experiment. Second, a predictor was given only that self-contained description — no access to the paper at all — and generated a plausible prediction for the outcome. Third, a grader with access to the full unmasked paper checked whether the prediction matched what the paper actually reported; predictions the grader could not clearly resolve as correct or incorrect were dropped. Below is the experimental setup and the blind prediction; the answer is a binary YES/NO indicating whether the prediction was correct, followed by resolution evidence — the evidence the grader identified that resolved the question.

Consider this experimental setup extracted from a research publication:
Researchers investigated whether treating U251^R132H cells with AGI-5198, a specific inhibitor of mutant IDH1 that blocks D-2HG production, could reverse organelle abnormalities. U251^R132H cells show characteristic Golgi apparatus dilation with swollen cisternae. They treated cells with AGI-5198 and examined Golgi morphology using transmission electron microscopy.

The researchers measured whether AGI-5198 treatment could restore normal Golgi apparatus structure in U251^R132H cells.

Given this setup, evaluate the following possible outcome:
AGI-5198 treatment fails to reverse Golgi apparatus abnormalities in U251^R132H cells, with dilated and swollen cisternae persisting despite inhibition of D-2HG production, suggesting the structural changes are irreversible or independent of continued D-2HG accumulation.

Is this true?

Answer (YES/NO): NO